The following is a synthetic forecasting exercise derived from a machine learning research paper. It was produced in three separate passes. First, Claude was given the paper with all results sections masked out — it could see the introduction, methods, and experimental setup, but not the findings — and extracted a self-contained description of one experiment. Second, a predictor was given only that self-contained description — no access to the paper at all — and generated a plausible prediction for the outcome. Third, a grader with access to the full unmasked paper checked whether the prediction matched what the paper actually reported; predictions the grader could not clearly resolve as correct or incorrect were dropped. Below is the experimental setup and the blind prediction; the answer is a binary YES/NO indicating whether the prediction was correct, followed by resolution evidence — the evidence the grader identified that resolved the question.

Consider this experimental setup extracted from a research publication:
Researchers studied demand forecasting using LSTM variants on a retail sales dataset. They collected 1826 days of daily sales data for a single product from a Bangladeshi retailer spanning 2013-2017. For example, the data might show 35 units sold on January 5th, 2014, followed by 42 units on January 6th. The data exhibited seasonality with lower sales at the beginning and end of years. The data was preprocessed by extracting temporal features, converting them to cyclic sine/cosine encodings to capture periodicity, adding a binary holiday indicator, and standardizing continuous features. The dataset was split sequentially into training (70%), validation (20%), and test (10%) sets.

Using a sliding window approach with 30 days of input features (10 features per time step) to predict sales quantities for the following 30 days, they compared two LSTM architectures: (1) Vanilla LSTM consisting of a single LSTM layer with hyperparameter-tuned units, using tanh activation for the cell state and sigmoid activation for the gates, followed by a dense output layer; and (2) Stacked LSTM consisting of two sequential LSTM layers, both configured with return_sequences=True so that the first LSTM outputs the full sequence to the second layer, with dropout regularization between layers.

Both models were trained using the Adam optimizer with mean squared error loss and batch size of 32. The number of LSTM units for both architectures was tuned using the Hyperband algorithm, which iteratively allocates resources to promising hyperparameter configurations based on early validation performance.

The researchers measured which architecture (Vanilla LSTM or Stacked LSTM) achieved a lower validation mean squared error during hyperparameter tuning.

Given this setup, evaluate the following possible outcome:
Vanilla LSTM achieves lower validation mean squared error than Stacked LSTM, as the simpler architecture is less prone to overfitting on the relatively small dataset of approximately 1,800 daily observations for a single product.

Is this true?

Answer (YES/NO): NO